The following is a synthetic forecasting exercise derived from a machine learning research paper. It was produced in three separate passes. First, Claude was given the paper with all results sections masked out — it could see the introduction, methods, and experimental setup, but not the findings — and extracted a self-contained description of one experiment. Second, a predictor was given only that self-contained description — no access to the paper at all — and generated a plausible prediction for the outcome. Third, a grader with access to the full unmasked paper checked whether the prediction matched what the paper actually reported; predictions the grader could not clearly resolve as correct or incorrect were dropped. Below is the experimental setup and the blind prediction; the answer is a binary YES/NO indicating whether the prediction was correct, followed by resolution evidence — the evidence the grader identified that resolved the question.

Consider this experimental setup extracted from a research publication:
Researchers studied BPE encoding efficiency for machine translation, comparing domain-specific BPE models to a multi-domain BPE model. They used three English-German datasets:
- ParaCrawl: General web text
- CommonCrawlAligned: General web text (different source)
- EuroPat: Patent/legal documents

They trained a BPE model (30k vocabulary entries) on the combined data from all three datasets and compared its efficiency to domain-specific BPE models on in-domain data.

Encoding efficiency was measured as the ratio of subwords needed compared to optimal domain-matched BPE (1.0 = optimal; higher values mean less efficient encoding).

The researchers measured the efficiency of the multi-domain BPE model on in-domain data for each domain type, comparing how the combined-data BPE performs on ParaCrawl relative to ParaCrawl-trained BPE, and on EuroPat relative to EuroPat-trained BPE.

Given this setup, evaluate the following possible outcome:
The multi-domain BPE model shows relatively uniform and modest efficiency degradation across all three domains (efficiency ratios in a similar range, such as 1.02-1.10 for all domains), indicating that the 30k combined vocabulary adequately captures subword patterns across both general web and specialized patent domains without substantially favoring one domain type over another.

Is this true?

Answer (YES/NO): YES